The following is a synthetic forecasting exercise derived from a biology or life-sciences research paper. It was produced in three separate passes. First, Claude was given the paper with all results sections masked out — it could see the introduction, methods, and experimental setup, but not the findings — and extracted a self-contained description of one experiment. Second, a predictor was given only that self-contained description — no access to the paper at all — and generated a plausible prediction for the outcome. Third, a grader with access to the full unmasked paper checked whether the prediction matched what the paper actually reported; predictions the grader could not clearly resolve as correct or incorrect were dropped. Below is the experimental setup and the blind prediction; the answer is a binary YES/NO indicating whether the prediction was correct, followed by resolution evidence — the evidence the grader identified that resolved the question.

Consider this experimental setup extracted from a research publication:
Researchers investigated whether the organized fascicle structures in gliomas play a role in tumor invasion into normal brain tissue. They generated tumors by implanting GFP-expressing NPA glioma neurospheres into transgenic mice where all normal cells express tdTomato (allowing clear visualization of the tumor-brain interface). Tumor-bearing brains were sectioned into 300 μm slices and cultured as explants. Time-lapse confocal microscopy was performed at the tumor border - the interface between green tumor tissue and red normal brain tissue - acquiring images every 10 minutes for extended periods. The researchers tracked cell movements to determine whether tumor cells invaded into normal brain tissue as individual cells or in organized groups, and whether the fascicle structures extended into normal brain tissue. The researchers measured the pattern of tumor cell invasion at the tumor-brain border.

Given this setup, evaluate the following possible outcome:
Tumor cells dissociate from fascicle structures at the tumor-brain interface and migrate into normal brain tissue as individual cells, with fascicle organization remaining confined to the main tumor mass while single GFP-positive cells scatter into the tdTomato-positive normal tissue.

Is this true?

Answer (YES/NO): NO